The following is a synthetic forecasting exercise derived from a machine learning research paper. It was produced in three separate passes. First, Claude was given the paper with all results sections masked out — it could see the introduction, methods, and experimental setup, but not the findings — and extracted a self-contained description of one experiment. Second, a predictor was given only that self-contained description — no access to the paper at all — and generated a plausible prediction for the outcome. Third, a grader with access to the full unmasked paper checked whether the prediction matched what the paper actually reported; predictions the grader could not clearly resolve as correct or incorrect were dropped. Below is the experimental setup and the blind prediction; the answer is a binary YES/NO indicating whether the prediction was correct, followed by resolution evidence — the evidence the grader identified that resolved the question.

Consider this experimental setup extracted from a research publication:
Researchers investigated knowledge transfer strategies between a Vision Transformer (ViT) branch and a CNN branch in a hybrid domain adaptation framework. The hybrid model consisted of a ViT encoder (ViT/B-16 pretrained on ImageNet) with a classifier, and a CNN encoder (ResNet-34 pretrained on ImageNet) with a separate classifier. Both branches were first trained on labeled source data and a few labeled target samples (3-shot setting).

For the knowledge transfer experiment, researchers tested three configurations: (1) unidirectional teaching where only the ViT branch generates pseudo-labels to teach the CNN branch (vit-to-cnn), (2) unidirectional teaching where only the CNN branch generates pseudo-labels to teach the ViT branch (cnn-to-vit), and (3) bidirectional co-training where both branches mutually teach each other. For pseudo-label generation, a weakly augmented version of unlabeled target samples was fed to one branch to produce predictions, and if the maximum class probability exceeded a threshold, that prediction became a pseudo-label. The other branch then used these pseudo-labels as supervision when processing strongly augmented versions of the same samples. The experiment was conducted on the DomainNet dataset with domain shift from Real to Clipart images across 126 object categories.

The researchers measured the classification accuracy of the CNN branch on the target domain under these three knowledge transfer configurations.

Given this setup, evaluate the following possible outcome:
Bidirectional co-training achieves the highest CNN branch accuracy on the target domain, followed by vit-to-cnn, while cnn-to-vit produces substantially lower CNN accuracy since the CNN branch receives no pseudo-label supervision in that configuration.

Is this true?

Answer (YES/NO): YES